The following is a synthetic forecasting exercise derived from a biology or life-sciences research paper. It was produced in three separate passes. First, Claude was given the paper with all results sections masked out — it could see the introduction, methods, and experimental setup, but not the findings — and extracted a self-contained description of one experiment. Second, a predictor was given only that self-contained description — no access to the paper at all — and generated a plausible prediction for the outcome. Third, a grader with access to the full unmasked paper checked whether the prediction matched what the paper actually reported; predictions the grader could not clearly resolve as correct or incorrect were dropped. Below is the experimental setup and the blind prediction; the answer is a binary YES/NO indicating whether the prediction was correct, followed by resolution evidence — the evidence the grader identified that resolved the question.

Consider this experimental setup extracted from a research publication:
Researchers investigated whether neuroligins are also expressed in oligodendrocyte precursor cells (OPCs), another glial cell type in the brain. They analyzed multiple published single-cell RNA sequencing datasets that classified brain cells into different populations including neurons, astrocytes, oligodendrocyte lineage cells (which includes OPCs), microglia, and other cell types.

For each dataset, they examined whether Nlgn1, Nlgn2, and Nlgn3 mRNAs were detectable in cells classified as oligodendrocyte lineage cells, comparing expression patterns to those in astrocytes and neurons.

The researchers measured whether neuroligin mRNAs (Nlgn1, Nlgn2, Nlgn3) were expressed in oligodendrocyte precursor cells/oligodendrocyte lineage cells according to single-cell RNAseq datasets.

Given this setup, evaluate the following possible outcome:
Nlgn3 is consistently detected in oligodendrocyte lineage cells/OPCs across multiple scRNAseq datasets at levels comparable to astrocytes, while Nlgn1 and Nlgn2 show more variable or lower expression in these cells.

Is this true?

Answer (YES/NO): NO